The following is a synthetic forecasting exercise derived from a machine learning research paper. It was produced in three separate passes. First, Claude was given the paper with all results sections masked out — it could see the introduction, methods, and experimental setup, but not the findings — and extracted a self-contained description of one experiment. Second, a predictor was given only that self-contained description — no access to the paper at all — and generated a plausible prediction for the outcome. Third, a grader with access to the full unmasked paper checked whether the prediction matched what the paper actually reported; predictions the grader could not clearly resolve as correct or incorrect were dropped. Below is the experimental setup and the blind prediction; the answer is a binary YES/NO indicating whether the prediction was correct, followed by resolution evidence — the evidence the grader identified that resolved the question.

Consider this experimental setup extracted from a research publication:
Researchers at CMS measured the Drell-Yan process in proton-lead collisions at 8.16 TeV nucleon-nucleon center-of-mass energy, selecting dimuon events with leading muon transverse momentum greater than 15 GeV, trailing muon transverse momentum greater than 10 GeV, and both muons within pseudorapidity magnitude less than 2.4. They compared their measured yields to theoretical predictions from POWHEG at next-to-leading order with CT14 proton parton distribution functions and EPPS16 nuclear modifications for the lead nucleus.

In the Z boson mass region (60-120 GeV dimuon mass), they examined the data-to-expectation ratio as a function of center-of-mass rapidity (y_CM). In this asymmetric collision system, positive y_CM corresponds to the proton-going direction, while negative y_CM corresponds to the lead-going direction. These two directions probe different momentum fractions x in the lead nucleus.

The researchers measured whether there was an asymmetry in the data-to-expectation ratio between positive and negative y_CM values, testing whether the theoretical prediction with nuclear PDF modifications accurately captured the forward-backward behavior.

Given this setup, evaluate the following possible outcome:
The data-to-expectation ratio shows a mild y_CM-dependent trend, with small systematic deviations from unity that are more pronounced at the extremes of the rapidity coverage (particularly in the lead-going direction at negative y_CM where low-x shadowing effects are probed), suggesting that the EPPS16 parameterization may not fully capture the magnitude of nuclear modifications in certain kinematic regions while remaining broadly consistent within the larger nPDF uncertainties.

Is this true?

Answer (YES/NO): NO